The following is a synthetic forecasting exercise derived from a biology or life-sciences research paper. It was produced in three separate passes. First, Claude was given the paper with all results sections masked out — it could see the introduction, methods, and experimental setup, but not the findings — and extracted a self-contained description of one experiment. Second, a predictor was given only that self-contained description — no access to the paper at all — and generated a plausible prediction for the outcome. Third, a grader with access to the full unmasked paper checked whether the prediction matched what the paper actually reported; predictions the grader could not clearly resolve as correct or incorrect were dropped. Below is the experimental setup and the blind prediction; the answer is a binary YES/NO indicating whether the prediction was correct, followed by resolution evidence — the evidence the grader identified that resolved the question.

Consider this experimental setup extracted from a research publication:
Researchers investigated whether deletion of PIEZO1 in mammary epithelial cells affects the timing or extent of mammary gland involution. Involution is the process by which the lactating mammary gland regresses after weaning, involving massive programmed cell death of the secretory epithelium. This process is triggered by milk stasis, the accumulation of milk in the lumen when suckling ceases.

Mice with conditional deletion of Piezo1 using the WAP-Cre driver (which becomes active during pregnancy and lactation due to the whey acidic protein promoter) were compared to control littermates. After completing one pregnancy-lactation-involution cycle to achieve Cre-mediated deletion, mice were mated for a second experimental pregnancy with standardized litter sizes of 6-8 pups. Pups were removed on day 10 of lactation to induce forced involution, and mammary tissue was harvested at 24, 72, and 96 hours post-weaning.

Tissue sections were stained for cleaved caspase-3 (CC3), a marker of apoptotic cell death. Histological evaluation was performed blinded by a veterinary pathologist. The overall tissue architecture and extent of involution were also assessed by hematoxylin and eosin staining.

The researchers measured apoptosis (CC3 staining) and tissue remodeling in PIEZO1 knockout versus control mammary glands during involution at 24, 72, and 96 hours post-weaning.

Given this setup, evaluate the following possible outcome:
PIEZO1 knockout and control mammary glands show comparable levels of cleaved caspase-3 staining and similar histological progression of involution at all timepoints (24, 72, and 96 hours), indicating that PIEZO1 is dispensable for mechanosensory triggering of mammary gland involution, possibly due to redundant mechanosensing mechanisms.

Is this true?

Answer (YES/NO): NO